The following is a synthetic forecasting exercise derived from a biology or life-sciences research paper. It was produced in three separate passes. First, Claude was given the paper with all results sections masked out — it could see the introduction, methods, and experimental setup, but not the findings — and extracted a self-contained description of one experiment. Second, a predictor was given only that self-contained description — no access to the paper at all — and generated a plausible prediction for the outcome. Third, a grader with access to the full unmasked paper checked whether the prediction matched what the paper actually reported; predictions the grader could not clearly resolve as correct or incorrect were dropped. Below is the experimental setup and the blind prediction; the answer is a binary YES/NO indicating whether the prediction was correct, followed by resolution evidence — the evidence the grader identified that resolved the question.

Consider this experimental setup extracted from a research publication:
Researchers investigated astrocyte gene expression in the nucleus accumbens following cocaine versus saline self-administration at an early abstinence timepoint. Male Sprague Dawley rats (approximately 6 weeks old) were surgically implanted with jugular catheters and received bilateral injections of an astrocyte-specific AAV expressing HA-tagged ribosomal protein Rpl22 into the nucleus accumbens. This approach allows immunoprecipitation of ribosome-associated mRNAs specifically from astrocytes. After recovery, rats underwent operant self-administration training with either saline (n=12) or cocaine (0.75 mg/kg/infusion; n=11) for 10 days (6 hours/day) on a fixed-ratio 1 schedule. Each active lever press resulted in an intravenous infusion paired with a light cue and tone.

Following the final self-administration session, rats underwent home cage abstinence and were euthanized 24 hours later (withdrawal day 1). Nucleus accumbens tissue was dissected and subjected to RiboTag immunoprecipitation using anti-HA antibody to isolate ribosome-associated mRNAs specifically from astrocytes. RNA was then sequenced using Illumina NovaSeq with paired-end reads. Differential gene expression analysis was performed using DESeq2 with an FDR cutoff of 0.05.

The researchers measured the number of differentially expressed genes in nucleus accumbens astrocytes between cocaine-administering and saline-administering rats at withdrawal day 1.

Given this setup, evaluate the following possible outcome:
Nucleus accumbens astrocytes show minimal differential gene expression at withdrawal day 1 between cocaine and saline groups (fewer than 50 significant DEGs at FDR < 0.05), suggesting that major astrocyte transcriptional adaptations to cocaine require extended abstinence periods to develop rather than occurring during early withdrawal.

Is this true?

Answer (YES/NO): YES